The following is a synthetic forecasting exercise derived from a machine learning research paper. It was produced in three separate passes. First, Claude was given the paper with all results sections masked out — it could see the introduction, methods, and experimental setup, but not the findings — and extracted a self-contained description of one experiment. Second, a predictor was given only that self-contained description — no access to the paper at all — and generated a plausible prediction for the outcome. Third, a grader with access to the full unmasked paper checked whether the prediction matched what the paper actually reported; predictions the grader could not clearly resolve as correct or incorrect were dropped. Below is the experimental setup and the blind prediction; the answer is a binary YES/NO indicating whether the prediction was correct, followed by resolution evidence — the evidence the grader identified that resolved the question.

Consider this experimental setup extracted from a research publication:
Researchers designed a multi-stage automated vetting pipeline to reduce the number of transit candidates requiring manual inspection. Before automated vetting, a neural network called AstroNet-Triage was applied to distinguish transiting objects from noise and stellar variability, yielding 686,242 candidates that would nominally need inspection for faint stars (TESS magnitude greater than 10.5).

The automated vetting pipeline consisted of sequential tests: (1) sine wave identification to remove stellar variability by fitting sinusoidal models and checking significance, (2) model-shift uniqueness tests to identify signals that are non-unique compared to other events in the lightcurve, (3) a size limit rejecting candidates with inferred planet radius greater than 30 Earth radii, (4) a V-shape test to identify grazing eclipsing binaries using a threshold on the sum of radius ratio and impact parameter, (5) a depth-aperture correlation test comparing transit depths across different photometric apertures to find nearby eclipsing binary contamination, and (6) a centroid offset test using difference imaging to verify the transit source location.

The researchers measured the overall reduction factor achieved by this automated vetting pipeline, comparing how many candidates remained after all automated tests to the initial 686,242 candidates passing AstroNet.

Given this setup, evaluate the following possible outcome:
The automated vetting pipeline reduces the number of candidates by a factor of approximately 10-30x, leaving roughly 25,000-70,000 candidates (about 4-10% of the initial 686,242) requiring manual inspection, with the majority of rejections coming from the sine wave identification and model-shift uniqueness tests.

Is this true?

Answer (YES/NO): NO